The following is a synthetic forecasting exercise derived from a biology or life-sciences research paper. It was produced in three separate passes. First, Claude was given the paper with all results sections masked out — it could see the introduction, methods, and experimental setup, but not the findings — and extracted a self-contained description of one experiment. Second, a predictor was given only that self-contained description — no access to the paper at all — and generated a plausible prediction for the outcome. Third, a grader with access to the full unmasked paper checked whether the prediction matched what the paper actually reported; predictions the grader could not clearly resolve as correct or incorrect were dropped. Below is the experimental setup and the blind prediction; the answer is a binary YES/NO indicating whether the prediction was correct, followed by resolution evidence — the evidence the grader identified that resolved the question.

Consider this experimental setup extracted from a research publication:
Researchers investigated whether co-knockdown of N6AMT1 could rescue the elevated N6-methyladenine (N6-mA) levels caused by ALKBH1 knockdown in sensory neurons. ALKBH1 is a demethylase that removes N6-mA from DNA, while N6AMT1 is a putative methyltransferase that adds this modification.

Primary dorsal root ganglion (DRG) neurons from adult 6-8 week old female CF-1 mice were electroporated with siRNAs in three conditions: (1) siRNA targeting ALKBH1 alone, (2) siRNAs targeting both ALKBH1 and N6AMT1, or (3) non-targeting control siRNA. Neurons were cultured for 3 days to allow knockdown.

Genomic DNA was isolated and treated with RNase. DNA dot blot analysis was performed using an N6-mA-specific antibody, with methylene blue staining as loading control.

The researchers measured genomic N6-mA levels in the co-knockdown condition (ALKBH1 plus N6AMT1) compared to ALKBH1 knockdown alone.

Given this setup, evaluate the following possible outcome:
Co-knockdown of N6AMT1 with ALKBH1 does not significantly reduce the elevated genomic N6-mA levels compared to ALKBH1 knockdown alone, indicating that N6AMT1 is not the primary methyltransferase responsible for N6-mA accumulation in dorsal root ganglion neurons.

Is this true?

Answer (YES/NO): NO